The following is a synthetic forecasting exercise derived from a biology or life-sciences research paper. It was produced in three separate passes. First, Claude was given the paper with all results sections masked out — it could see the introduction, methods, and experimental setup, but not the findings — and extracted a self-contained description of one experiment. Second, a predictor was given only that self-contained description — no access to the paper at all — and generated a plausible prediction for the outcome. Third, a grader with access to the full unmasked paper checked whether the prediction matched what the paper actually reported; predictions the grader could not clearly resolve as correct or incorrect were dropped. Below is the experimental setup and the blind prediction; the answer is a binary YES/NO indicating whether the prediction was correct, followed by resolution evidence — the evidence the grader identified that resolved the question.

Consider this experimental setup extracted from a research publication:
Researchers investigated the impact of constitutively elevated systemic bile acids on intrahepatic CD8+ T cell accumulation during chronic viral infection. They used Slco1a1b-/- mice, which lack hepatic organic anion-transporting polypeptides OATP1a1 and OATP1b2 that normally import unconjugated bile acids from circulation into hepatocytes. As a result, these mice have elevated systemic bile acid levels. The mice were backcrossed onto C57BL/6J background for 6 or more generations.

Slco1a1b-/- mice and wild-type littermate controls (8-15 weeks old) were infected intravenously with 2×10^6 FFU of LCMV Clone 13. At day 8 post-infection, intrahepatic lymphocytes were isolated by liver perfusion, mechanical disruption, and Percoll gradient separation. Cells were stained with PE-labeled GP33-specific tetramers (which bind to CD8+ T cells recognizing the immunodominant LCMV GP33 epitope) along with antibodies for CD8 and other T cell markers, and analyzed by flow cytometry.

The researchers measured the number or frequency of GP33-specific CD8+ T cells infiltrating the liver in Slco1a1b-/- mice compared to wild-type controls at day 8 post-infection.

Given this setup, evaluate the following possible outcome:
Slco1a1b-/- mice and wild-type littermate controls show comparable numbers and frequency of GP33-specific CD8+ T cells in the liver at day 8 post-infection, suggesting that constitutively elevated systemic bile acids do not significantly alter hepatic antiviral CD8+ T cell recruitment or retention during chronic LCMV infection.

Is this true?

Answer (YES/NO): NO